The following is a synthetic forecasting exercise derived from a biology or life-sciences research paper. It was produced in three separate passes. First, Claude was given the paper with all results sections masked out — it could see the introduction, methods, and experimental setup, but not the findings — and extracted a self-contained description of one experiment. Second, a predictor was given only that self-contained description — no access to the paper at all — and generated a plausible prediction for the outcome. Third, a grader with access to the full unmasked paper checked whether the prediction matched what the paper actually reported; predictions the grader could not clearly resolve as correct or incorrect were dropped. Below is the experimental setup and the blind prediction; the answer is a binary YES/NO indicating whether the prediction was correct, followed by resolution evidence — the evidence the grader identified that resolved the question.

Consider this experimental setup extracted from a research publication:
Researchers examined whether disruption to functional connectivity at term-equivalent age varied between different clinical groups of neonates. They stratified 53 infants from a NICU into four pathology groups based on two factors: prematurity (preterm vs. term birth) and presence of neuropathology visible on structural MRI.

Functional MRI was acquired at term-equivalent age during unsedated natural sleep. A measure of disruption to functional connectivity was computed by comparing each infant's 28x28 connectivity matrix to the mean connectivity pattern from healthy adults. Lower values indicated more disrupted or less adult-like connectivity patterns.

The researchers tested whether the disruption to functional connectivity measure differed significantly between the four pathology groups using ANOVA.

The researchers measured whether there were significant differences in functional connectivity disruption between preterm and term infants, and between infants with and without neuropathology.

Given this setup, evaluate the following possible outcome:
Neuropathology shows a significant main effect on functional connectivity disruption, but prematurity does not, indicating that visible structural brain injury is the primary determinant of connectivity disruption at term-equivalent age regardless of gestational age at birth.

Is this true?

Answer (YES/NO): NO